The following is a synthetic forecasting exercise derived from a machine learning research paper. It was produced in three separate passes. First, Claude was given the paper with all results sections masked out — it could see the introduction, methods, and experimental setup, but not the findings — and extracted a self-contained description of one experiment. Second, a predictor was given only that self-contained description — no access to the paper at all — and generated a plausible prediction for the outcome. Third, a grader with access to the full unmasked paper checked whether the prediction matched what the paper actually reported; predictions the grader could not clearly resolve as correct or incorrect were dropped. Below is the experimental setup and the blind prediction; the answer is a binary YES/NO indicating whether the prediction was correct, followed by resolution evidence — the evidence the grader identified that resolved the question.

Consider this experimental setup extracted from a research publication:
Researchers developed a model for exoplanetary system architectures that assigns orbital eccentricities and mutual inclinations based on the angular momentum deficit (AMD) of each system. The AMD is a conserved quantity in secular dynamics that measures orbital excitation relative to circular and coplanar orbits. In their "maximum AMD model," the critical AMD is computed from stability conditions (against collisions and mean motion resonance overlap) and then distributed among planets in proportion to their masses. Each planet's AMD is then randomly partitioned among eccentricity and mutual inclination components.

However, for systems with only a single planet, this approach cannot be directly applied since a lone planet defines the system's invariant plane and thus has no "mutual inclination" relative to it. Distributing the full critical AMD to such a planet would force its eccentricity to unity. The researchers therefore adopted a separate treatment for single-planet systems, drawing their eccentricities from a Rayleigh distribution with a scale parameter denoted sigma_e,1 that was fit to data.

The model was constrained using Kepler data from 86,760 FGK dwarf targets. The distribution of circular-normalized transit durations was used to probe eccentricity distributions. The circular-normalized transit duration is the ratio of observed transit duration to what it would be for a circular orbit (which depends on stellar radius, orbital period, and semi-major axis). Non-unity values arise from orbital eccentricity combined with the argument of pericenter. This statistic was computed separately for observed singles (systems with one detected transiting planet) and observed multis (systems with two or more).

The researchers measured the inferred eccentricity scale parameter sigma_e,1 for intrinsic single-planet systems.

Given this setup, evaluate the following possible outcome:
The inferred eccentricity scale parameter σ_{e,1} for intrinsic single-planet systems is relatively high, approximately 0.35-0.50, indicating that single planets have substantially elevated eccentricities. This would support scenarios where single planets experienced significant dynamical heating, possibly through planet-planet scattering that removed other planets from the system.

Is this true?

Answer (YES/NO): NO